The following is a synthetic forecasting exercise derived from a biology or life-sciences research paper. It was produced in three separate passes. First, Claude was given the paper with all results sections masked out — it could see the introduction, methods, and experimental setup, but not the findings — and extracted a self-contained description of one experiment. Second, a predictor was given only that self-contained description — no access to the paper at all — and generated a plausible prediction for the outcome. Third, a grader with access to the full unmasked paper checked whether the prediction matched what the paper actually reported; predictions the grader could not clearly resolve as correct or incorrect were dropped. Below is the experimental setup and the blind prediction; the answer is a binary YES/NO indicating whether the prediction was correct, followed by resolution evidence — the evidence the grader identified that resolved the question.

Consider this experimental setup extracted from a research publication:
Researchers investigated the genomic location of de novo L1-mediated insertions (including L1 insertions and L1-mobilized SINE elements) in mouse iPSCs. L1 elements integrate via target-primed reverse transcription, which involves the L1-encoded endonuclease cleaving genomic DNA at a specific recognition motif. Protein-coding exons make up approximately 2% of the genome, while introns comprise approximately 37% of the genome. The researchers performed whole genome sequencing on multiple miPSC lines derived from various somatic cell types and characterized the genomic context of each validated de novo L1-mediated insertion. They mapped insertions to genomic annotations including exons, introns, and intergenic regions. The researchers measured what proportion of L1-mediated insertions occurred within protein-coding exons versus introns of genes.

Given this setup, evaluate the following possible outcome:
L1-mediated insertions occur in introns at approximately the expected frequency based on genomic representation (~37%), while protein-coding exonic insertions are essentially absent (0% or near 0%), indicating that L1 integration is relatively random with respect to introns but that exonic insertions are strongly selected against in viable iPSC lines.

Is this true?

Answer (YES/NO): NO